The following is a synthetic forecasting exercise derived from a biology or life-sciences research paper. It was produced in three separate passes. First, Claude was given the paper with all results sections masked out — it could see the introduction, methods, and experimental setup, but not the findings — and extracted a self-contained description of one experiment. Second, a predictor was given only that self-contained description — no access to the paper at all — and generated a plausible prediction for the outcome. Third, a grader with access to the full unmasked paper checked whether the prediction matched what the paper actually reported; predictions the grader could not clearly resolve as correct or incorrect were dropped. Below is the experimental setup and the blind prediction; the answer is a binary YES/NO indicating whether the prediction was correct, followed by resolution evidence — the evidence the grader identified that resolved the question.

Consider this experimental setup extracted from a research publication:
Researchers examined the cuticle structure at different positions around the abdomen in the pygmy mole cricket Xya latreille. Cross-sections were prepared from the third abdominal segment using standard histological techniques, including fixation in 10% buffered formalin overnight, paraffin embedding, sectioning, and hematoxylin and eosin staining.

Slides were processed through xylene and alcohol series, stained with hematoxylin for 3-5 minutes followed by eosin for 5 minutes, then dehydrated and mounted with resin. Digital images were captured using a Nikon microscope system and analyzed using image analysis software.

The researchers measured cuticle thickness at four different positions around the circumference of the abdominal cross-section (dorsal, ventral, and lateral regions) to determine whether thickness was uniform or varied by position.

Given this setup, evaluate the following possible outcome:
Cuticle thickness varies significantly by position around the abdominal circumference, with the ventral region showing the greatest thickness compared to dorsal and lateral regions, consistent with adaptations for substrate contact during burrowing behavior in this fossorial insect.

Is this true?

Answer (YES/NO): NO